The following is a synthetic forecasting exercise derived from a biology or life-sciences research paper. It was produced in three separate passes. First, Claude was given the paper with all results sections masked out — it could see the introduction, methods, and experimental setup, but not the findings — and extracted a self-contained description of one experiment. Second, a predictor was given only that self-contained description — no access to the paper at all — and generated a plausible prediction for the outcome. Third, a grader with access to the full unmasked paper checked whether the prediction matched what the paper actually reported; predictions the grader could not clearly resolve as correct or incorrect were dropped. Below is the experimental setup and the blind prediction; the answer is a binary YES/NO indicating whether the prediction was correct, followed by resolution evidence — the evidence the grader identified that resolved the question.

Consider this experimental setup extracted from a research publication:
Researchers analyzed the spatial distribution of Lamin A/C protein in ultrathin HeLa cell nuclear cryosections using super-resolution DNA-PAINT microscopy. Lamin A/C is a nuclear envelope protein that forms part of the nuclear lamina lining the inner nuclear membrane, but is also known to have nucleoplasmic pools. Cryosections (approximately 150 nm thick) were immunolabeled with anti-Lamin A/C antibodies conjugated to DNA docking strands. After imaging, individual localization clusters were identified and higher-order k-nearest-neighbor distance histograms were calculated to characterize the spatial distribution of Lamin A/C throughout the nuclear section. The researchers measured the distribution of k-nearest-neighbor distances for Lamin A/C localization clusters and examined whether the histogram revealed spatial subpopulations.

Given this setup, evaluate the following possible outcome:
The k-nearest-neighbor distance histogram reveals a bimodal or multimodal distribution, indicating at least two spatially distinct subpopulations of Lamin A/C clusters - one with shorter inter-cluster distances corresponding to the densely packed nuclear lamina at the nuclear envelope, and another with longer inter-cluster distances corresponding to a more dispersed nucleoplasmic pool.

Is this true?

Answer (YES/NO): YES